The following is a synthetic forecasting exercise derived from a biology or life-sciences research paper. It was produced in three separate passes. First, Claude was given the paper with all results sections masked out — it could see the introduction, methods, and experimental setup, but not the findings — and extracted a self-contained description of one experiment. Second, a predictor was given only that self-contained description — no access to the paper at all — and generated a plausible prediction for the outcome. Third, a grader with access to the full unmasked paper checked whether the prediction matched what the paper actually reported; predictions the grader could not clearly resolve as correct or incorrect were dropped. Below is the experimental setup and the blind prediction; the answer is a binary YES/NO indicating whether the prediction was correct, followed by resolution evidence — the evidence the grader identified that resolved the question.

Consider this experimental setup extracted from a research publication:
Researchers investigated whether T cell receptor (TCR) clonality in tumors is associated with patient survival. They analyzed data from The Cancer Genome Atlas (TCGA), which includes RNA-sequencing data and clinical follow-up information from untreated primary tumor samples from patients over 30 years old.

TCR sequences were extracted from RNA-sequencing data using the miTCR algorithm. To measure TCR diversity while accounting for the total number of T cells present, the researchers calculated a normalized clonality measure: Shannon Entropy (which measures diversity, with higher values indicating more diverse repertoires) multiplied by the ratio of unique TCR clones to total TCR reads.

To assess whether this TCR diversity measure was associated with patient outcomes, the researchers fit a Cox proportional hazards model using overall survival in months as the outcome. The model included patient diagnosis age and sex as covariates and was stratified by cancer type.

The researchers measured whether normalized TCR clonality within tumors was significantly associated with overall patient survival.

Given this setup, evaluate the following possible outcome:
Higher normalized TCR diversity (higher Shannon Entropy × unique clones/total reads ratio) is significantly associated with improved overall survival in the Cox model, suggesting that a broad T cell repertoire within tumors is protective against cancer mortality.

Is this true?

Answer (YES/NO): YES